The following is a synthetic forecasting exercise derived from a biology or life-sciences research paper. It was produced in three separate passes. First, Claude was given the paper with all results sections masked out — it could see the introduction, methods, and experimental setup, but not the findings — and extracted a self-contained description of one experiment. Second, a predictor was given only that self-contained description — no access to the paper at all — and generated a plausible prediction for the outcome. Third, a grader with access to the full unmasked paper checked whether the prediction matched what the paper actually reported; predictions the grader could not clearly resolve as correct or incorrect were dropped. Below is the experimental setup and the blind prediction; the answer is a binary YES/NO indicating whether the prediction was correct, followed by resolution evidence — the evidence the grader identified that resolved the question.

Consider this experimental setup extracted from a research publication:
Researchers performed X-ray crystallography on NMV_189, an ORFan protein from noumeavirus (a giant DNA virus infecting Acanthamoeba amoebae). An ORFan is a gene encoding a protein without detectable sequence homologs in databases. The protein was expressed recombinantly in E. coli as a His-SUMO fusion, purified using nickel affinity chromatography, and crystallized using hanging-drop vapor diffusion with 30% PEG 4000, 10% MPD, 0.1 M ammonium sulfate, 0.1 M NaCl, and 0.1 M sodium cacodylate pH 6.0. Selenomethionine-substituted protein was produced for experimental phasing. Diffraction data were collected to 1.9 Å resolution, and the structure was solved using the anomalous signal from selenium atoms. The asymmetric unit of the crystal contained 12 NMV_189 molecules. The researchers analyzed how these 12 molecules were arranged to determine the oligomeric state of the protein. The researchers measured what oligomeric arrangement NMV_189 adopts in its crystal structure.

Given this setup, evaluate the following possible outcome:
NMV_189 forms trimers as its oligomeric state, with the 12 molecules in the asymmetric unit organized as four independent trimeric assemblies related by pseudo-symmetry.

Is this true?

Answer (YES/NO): YES